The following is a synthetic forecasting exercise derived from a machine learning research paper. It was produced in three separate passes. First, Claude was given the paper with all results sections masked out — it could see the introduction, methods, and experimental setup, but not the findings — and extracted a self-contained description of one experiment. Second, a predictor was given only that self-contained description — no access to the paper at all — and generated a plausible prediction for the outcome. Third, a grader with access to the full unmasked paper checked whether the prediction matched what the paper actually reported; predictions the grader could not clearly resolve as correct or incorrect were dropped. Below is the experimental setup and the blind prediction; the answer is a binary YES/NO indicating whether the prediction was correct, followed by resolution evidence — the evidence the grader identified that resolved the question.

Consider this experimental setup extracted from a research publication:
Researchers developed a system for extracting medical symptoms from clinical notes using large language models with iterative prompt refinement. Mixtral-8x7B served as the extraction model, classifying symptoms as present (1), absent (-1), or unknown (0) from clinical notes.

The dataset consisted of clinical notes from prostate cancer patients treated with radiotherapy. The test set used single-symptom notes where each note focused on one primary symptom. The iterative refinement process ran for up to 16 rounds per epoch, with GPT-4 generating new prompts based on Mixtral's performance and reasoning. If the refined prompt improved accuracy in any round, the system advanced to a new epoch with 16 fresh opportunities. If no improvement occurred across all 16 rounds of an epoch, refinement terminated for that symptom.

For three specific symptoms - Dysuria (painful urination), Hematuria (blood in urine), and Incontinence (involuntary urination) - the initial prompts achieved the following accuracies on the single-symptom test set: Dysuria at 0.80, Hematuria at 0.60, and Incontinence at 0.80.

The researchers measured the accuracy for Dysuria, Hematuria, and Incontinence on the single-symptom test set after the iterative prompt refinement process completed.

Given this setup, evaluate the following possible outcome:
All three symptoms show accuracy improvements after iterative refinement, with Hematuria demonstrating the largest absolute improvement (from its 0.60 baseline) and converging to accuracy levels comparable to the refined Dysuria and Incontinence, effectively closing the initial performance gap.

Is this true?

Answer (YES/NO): NO